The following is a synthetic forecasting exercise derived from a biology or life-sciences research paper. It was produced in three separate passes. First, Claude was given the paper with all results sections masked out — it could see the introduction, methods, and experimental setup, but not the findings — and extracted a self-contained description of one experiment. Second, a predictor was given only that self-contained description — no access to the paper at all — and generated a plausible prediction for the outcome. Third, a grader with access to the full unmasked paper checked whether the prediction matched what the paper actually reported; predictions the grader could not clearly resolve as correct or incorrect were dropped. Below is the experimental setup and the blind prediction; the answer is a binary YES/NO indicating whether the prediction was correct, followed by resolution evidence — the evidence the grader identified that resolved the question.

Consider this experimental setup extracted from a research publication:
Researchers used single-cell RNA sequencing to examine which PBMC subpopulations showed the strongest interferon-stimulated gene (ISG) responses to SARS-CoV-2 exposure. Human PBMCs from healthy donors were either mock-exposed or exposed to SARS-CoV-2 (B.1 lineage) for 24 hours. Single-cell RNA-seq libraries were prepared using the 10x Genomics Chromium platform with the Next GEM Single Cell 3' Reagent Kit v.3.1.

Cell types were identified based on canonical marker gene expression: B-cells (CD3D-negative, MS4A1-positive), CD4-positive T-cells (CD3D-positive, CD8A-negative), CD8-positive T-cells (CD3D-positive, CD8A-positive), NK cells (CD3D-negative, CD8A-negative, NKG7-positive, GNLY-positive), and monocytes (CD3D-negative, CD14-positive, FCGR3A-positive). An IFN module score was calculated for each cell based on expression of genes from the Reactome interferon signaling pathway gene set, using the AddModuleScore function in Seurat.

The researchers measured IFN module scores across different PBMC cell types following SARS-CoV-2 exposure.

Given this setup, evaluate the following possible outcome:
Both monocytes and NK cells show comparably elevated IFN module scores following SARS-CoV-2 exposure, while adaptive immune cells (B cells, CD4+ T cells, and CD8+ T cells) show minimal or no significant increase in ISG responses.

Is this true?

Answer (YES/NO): NO